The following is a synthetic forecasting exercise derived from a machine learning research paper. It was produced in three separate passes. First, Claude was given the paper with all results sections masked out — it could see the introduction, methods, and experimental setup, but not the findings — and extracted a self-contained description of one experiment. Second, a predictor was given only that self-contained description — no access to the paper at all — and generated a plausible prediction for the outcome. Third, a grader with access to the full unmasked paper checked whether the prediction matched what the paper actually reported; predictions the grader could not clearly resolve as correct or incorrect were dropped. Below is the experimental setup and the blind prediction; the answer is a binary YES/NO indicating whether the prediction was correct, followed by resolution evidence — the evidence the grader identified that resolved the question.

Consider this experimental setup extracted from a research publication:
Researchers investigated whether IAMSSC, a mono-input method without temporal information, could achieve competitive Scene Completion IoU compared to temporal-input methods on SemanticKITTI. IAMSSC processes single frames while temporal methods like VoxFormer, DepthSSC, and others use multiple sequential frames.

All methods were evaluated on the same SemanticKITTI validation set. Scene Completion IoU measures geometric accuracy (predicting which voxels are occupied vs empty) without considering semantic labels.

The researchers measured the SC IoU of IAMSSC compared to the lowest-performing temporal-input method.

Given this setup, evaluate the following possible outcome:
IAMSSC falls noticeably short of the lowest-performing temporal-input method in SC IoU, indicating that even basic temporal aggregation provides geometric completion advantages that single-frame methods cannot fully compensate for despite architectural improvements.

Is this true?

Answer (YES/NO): NO